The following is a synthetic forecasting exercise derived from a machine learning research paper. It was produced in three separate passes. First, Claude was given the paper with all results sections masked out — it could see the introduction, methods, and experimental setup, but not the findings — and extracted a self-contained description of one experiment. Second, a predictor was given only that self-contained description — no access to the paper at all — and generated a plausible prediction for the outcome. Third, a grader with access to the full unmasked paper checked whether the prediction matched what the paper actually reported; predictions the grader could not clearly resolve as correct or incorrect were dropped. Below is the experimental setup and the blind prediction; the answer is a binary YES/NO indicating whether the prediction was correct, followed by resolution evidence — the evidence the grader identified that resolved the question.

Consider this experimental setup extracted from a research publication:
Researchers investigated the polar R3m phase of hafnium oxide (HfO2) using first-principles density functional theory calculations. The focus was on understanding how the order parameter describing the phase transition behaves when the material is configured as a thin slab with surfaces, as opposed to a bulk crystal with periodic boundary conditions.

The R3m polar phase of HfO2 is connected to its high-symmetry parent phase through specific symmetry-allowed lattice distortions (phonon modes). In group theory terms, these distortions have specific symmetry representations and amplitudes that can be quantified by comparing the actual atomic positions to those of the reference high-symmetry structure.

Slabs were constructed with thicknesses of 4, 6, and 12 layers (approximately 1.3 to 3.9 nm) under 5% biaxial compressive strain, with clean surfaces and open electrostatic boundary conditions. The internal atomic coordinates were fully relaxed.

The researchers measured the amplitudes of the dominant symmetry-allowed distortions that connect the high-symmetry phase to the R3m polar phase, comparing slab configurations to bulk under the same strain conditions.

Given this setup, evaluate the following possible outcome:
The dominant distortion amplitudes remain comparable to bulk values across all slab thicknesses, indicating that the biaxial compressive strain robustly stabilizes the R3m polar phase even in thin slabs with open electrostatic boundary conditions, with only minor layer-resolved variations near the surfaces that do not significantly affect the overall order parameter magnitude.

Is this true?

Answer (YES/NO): NO